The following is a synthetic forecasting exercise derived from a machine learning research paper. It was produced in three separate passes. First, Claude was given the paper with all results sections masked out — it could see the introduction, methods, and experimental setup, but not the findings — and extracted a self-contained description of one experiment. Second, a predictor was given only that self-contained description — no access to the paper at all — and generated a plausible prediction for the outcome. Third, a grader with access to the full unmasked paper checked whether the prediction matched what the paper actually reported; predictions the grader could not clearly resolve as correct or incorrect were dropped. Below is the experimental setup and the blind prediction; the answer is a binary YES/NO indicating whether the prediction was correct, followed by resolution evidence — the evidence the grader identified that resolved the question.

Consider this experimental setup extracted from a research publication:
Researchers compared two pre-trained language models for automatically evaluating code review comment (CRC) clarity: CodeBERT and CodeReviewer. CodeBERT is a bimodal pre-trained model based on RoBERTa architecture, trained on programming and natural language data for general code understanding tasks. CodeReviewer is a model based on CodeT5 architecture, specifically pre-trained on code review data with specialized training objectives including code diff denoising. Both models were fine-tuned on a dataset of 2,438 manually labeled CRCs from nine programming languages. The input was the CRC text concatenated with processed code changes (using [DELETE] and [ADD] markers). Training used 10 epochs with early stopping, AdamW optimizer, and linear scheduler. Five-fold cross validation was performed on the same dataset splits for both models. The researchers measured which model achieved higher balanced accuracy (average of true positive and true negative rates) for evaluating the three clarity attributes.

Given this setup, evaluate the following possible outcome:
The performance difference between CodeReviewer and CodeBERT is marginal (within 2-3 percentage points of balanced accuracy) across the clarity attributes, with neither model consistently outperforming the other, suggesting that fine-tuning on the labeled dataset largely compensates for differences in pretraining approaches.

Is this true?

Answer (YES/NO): NO